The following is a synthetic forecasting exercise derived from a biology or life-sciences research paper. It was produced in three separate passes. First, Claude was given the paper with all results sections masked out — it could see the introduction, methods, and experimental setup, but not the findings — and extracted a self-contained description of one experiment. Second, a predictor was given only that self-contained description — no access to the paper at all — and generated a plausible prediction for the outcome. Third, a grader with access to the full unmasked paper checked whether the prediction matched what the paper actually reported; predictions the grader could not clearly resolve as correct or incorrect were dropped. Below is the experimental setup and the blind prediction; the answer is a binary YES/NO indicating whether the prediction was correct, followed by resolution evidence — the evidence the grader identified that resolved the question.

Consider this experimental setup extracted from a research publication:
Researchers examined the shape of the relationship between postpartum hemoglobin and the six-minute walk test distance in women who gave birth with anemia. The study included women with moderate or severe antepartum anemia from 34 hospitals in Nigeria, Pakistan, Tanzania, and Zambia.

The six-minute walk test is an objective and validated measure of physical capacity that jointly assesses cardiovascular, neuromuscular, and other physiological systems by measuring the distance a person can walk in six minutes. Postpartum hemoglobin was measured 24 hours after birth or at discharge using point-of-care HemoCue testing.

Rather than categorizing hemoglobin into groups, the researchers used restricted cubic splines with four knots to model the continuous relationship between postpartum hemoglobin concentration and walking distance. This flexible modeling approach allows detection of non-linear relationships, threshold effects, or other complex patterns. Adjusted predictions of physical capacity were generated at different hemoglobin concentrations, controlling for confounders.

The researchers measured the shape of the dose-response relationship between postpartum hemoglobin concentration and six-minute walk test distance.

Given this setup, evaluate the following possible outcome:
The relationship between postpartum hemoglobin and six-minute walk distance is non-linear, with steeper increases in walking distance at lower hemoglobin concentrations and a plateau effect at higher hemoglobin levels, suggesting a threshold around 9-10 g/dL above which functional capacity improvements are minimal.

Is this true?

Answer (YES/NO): NO